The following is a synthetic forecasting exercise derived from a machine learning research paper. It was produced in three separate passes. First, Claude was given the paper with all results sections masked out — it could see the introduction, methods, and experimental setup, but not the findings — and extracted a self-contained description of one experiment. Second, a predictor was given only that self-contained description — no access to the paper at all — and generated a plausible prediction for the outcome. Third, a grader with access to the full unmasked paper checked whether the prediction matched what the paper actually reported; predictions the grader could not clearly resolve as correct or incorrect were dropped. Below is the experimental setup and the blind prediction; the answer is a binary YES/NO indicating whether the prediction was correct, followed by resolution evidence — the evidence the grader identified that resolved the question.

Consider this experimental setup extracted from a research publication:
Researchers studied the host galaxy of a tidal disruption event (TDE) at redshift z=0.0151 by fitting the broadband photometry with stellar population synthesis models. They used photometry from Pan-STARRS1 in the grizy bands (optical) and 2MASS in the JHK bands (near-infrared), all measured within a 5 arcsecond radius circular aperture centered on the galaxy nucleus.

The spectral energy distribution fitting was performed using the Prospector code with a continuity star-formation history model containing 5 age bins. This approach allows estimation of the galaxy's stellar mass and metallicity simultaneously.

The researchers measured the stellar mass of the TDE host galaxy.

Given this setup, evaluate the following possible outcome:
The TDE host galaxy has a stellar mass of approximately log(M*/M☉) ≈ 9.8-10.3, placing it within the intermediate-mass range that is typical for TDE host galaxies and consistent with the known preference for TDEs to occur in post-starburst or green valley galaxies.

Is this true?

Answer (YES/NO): NO